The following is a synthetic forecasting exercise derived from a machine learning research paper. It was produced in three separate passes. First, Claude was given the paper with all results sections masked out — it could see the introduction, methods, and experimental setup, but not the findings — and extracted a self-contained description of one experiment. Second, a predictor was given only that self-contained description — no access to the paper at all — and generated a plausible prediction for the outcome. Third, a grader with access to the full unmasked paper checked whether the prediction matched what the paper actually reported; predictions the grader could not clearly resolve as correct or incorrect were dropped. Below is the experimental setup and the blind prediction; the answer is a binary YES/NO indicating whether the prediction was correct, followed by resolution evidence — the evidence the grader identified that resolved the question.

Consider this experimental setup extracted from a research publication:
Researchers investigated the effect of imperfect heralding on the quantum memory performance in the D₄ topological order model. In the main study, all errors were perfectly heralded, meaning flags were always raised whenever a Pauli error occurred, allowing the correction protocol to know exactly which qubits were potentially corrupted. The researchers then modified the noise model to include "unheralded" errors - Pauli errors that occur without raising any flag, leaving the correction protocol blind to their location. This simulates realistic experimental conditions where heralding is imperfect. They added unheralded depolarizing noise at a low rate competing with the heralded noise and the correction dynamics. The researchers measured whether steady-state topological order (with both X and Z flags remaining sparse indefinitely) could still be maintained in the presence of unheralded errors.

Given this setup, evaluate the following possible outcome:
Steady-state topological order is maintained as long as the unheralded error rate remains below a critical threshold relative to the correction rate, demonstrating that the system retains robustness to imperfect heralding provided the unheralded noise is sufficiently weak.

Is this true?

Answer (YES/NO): NO